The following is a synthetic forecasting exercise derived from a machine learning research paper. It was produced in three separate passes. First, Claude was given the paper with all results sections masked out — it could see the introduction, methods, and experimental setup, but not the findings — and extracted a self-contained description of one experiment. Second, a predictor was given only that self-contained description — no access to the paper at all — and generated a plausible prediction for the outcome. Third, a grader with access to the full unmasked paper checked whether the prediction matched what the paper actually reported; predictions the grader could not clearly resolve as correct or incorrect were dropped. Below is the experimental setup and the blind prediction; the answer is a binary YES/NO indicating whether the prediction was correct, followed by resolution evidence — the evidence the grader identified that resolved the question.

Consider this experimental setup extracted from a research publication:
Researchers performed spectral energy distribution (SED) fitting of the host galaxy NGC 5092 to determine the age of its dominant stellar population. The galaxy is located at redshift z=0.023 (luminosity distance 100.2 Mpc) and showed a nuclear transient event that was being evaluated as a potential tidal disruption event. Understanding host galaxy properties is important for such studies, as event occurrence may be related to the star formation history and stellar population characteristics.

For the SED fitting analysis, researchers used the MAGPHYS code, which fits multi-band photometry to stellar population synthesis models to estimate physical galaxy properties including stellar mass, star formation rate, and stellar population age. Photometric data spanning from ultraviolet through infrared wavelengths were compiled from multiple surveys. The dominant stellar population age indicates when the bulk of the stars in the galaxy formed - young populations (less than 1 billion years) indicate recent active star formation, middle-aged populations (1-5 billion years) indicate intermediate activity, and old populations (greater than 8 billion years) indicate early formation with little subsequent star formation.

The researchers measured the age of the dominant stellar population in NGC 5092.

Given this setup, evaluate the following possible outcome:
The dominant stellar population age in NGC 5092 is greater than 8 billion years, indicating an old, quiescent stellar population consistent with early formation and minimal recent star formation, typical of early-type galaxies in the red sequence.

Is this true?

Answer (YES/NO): NO